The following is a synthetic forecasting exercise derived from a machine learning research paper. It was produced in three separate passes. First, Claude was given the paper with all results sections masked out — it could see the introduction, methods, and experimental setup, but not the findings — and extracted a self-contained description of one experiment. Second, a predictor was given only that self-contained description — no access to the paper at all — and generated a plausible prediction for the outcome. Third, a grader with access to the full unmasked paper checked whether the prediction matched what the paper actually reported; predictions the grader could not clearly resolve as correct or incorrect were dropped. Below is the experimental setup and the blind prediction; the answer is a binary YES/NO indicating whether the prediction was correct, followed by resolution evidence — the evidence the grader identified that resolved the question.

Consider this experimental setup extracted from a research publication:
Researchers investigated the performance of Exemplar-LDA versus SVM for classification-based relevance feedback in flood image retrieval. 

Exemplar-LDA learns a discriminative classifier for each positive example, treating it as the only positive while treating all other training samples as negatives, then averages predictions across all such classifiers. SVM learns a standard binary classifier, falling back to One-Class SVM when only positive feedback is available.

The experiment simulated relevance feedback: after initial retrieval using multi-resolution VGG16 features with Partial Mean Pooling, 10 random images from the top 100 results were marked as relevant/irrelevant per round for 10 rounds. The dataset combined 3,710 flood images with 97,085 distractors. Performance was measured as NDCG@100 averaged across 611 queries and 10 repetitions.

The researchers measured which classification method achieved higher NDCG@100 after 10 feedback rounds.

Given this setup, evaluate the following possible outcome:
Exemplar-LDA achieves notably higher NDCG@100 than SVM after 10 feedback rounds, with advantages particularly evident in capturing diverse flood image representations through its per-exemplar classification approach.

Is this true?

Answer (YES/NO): NO